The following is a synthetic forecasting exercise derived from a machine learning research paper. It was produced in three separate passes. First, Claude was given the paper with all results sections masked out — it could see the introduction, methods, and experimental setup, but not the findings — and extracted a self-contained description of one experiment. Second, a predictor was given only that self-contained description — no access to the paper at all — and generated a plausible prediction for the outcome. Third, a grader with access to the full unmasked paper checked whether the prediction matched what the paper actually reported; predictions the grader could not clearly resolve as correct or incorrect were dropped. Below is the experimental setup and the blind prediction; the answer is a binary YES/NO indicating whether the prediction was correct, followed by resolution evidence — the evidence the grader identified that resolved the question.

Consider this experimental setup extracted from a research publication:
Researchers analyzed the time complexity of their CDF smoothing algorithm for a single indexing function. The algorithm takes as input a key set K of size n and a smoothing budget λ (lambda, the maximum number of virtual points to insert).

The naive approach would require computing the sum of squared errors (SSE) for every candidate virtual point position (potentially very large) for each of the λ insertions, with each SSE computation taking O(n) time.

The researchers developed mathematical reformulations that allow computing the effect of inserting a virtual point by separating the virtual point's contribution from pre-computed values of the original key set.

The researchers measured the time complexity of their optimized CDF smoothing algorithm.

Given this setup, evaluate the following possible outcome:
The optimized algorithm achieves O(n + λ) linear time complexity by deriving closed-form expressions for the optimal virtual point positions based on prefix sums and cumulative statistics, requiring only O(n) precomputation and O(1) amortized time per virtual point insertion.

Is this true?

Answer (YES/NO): YES